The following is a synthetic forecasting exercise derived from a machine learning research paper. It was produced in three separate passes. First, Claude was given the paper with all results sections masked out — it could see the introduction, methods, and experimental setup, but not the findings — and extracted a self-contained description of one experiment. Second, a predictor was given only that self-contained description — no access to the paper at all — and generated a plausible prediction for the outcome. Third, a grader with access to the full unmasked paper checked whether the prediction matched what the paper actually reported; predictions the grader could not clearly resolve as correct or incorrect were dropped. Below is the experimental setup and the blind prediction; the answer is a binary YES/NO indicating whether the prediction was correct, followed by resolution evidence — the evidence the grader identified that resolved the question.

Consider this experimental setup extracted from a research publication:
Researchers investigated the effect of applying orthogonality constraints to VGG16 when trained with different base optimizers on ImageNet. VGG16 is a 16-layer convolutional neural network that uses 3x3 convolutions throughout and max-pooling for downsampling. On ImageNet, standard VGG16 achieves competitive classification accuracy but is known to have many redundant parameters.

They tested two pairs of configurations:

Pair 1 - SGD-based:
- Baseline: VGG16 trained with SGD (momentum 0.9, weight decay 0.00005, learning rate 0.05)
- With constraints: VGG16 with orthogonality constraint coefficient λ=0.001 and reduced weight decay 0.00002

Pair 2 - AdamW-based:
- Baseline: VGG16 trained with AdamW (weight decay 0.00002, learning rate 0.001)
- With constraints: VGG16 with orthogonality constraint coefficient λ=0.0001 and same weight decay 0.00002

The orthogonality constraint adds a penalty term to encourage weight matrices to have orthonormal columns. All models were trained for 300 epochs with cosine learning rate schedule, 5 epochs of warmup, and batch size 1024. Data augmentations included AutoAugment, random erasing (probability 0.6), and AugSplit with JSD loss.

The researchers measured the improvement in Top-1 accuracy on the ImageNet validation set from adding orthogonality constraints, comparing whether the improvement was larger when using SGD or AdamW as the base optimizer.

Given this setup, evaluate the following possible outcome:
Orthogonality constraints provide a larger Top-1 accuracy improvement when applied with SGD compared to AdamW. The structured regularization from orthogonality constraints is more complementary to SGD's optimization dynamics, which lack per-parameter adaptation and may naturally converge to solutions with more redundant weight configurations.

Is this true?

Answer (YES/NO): NO